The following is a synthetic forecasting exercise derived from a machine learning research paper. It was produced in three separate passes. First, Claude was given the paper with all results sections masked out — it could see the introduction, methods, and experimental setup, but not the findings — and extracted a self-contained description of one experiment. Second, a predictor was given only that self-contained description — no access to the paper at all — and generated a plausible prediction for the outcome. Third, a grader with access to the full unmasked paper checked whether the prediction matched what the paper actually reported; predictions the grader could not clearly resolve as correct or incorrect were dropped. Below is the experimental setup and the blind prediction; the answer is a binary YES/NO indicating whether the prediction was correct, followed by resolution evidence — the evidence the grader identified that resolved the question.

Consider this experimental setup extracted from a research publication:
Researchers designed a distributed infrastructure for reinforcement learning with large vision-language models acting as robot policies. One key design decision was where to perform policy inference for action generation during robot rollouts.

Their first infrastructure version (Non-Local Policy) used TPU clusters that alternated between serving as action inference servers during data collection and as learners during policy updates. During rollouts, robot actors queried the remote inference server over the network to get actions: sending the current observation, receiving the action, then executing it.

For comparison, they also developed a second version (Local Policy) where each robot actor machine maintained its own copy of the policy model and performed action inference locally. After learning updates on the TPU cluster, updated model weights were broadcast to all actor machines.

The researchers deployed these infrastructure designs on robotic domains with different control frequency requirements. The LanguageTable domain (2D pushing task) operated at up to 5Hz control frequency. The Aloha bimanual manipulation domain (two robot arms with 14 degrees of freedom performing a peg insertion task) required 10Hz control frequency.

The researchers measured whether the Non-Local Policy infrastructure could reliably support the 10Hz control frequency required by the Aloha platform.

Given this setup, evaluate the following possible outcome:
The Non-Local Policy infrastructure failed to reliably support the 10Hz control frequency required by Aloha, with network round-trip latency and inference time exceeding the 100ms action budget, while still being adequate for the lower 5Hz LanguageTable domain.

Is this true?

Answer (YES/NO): YES